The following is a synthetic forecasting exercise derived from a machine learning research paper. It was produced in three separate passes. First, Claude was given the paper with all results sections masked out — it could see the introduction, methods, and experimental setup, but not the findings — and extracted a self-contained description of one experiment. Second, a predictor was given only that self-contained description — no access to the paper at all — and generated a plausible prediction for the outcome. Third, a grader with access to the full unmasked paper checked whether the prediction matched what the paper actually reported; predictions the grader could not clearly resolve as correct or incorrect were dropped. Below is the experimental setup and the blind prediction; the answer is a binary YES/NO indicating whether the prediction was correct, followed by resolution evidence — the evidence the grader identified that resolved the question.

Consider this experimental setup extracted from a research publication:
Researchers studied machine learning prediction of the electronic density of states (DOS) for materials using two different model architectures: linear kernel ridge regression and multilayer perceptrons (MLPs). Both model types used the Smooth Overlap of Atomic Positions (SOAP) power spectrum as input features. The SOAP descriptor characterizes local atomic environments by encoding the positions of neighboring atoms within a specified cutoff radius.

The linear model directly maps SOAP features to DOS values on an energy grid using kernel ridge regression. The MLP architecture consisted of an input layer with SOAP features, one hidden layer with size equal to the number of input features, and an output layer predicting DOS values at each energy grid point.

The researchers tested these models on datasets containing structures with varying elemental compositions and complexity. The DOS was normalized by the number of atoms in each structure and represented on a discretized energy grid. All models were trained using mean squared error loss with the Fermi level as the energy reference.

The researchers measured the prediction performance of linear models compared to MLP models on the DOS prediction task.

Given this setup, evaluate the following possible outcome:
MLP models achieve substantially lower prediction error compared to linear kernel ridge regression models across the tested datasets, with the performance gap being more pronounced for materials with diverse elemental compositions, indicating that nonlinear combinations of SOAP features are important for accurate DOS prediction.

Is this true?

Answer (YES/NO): NO